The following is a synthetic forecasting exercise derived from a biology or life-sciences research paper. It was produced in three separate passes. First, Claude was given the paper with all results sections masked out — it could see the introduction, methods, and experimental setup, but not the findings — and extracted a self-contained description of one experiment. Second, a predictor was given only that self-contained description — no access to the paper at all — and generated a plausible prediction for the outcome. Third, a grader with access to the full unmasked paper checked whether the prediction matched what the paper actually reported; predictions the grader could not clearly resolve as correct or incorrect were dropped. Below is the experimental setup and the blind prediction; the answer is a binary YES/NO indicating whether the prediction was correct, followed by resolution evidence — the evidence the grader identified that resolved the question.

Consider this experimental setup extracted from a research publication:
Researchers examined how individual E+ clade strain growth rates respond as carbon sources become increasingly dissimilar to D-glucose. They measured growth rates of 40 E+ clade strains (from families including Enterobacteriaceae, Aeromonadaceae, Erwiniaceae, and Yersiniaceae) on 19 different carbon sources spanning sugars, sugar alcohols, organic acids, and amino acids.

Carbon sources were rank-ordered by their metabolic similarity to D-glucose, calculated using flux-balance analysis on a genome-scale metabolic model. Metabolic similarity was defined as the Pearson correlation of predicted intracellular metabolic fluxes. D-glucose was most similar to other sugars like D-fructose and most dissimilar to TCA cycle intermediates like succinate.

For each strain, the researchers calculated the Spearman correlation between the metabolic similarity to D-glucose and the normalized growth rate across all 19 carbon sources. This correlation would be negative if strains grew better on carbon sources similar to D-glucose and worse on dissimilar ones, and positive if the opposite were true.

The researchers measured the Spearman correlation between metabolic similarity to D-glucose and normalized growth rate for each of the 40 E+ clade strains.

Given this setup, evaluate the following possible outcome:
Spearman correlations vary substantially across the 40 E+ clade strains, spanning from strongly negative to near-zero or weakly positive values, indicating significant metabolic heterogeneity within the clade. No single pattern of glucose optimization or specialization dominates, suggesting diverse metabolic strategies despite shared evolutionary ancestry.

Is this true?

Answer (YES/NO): NO